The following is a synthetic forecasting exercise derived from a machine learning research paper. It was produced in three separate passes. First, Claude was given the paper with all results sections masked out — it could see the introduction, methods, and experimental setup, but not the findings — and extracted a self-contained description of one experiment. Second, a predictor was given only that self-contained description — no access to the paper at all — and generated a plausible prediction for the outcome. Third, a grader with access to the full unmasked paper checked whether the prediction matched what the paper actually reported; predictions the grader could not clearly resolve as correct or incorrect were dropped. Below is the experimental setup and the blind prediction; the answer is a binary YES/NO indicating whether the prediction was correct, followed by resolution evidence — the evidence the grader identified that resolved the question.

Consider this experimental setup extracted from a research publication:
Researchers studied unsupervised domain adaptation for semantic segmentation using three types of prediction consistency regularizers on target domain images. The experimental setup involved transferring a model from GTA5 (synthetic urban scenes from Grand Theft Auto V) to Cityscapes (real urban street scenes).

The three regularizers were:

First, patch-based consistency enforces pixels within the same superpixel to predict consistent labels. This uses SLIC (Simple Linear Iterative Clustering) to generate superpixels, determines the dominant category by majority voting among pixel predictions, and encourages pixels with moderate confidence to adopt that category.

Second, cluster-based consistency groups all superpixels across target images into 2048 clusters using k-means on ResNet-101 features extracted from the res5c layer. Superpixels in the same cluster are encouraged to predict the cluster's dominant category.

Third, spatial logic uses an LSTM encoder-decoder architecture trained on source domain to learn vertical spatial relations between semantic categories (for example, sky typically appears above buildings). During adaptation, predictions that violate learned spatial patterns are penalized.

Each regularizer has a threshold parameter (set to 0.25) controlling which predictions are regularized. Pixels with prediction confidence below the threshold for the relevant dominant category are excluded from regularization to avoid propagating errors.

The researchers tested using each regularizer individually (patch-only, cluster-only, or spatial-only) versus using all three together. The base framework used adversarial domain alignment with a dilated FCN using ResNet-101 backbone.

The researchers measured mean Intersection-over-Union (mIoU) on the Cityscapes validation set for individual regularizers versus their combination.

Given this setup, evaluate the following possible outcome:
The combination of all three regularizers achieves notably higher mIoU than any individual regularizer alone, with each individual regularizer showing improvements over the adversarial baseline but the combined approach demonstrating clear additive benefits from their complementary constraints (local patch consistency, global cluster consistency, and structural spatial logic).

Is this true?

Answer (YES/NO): YES